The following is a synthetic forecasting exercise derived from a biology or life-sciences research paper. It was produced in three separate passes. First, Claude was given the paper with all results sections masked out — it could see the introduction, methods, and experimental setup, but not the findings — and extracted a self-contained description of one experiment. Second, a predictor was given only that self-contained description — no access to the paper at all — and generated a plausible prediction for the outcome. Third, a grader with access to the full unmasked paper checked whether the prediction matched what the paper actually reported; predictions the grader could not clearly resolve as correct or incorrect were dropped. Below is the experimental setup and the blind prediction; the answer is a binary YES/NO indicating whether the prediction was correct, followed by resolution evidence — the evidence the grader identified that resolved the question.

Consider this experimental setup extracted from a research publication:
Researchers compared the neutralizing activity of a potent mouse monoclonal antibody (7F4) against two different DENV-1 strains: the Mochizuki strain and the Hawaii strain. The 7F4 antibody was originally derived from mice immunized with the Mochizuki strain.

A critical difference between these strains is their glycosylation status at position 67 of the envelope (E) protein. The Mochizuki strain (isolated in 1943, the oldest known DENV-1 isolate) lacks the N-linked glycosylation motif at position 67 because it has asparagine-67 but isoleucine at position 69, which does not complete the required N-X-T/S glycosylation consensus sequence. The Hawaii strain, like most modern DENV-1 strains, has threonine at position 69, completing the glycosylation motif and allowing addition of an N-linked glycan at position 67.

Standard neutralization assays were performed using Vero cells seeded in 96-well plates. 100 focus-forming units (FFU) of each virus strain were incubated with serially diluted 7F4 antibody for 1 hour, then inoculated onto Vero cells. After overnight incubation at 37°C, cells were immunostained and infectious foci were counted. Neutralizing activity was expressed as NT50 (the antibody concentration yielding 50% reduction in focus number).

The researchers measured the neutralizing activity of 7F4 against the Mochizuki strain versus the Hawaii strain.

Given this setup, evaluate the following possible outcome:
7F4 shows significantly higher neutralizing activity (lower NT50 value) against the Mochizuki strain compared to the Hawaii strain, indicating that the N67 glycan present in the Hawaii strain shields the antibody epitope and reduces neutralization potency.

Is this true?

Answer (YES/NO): NO